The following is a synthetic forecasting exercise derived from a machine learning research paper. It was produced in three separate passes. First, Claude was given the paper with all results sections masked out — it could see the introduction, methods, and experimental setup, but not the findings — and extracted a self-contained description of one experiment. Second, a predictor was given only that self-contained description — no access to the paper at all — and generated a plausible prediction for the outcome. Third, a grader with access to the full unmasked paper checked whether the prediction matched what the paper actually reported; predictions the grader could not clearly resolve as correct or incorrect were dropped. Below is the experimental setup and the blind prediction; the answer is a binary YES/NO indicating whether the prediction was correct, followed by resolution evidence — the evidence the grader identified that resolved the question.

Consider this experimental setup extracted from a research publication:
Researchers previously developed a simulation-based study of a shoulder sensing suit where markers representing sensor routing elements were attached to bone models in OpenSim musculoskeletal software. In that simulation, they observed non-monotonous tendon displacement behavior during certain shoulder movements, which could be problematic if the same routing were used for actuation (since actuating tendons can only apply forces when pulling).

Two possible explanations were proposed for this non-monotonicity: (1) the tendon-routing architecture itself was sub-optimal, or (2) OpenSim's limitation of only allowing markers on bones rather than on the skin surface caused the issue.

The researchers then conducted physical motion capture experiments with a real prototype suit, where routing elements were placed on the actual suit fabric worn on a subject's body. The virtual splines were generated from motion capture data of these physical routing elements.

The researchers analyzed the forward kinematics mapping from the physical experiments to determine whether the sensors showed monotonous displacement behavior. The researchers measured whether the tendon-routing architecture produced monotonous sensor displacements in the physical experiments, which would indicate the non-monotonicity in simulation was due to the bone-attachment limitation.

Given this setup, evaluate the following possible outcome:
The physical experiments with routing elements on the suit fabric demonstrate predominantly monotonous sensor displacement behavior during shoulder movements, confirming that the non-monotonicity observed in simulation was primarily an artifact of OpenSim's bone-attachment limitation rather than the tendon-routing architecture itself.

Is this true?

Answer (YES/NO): YES